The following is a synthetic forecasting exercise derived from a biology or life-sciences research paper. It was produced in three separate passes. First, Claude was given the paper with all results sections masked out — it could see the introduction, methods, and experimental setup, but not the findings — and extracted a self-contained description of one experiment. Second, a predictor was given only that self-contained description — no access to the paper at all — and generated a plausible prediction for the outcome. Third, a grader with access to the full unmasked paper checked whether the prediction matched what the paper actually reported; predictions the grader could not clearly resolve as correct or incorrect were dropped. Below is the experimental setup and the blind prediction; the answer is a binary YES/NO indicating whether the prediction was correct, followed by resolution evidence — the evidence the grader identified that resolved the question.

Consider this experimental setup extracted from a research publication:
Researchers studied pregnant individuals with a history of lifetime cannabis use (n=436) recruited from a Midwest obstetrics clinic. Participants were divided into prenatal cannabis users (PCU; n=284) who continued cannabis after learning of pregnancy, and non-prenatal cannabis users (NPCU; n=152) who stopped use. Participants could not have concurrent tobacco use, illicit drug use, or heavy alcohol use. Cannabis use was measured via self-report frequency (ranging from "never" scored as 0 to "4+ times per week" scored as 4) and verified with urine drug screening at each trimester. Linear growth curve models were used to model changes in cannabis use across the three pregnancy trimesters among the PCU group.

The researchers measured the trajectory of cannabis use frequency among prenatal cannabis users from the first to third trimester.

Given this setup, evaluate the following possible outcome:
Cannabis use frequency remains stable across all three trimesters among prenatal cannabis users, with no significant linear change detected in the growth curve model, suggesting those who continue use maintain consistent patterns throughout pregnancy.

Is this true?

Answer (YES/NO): NO